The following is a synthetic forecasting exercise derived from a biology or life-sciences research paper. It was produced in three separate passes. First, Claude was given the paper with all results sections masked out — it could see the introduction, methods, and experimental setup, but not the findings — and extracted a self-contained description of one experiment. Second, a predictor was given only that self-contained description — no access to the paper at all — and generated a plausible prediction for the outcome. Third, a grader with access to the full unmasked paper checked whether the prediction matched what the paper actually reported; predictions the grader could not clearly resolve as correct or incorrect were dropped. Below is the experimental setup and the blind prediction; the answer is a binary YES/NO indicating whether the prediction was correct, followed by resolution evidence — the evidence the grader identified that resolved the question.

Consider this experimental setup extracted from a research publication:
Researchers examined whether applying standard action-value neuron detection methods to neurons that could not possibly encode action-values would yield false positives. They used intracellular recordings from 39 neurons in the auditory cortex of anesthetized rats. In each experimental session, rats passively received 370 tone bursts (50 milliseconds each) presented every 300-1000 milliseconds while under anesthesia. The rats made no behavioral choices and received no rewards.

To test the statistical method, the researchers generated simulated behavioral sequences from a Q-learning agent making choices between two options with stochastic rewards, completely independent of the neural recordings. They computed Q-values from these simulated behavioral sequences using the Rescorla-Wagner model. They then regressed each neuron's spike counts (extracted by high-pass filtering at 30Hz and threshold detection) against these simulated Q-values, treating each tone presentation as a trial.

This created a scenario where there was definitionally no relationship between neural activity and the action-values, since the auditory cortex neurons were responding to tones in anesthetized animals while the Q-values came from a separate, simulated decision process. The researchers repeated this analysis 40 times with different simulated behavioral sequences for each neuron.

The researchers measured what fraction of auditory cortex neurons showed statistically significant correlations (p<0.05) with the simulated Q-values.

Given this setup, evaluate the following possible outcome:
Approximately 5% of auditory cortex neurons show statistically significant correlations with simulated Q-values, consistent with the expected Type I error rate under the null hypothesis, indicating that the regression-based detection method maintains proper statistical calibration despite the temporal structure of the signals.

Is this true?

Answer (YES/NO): NO